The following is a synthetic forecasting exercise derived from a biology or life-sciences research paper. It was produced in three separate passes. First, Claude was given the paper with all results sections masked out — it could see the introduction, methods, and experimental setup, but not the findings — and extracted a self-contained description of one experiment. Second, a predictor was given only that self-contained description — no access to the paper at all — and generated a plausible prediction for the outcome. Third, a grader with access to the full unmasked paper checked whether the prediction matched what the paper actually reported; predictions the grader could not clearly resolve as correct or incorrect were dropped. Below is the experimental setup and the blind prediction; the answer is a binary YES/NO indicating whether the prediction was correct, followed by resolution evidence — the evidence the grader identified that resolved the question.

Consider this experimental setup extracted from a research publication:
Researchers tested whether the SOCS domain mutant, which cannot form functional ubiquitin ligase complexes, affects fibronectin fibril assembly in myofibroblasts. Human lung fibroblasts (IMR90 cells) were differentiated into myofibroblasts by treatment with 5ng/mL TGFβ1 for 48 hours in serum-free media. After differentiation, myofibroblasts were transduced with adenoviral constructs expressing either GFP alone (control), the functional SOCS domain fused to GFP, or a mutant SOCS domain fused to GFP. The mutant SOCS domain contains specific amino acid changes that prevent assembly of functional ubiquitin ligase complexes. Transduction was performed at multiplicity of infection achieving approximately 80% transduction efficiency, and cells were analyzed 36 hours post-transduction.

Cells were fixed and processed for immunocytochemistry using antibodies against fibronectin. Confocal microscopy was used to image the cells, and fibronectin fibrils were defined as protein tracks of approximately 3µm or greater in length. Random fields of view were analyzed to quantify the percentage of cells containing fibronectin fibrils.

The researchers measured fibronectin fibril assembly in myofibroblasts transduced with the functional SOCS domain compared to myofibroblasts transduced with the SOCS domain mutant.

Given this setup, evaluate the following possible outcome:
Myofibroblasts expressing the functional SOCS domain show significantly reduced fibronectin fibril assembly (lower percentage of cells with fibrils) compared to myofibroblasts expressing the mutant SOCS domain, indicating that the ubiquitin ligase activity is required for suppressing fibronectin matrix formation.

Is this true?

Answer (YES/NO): YES